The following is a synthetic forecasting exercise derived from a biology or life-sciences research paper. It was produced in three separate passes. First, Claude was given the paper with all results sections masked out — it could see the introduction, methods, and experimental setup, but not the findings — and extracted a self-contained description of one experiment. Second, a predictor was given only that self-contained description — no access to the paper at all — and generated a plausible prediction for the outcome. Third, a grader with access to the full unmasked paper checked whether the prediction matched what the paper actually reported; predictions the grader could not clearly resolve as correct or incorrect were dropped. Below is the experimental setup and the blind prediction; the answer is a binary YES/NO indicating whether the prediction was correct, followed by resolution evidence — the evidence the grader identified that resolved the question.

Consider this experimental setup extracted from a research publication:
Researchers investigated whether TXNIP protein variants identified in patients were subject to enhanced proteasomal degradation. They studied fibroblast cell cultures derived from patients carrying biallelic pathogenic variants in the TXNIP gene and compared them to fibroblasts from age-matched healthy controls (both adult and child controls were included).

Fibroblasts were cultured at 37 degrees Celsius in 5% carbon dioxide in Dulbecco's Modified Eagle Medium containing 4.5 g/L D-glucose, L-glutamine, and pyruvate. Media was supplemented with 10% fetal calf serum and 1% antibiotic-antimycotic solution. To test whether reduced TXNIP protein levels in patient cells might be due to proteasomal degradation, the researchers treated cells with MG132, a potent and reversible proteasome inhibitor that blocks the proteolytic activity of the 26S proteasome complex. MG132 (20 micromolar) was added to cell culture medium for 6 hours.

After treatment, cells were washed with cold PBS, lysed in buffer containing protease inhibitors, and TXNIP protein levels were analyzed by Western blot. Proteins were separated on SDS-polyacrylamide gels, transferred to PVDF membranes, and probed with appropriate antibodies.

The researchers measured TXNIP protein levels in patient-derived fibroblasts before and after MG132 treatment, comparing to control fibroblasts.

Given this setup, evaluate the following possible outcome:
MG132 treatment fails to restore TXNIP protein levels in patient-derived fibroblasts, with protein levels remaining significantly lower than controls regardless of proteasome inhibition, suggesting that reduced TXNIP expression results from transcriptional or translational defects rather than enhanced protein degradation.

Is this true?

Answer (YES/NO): NO